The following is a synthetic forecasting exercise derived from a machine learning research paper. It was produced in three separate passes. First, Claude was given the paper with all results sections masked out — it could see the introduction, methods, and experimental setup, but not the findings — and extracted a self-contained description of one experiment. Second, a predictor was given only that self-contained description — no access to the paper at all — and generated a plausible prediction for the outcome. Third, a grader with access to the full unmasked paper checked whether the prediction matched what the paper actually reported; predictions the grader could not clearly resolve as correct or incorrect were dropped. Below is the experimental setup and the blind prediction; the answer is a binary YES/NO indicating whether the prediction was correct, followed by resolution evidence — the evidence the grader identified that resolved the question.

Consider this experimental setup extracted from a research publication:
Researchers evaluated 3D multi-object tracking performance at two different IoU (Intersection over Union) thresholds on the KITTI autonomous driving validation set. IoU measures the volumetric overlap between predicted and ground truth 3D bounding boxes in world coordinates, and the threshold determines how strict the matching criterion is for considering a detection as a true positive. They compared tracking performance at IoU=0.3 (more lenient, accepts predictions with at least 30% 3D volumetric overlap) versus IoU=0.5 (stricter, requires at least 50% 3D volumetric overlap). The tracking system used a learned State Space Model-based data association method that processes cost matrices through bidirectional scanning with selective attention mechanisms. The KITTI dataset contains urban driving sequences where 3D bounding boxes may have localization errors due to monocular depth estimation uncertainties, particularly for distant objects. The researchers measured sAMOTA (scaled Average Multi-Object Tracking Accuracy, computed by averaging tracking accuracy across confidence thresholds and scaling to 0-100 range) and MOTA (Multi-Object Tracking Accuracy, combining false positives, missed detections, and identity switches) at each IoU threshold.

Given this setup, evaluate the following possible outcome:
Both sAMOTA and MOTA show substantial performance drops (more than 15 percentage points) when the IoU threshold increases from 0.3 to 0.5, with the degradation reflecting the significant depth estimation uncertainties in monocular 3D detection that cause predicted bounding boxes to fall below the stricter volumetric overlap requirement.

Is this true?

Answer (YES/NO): NO